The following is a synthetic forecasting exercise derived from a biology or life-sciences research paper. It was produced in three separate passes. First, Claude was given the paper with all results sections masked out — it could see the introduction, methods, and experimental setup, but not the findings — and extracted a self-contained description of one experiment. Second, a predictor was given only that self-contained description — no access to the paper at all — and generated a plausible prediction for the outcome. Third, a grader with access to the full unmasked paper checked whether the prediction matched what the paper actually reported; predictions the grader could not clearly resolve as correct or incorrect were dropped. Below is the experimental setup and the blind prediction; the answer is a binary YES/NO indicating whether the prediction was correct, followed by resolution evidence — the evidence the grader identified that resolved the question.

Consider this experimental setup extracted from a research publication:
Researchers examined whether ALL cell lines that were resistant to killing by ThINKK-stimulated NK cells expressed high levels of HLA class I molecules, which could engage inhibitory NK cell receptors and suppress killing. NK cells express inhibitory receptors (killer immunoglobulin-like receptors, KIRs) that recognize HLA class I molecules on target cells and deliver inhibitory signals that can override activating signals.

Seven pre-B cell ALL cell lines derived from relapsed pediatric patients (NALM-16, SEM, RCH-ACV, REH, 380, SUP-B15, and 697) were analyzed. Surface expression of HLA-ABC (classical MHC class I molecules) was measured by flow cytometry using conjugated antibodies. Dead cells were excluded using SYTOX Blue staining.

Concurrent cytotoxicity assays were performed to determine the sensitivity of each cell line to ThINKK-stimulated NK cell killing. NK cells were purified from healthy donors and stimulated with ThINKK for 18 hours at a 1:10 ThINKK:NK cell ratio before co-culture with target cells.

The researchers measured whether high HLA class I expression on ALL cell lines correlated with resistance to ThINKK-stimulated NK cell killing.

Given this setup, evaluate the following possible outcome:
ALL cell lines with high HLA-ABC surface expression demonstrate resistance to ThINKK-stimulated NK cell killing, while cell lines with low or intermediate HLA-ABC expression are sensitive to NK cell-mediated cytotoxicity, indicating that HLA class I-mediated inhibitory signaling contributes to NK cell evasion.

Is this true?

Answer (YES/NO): NO